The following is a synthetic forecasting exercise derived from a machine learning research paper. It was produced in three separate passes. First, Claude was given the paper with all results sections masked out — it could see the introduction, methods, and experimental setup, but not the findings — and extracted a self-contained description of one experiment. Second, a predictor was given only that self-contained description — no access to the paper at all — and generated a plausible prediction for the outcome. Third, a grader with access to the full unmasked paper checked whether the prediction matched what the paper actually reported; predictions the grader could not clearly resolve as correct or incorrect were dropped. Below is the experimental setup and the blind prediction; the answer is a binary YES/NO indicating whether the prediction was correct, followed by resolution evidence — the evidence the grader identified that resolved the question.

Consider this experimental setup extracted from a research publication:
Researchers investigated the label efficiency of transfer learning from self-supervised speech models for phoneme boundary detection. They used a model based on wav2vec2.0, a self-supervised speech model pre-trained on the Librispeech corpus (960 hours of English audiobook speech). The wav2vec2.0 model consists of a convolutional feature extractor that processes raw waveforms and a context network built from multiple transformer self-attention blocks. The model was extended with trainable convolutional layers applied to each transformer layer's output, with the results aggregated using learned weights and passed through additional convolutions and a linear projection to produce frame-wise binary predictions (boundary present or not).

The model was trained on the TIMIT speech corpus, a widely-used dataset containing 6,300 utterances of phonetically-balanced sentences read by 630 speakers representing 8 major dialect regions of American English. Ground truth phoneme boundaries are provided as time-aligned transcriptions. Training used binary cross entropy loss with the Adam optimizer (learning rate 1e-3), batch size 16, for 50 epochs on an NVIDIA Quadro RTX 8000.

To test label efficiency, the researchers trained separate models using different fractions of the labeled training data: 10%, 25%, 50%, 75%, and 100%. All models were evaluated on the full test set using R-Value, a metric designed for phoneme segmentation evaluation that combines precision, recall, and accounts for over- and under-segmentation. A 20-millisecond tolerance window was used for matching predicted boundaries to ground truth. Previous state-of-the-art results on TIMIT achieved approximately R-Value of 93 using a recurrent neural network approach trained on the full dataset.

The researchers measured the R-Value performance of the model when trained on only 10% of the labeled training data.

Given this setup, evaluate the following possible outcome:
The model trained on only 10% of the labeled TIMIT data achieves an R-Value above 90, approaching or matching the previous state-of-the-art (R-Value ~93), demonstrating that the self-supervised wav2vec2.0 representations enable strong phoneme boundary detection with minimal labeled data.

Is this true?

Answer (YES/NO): YES